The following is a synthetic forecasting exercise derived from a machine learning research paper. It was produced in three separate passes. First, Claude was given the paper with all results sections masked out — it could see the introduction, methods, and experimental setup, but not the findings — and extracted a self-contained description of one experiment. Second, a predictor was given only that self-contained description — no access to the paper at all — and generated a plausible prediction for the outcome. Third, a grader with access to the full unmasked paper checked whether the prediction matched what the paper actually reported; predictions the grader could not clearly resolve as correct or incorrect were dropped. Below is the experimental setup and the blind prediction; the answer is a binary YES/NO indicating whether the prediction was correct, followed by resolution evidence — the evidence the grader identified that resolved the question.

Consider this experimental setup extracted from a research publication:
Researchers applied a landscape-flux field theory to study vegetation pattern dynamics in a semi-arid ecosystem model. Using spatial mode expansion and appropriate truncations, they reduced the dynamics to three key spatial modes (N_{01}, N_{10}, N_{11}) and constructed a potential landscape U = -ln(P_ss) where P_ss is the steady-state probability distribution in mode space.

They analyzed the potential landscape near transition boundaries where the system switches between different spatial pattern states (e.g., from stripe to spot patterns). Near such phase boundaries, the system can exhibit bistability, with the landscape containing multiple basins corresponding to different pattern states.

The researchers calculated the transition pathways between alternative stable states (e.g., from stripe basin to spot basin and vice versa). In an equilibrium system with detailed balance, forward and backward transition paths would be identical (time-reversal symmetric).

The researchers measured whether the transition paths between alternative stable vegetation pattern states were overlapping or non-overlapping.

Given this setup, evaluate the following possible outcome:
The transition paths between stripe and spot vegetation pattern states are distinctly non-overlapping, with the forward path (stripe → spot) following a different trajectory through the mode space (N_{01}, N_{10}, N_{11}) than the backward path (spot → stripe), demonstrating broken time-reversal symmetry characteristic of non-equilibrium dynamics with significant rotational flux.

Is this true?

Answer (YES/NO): YES